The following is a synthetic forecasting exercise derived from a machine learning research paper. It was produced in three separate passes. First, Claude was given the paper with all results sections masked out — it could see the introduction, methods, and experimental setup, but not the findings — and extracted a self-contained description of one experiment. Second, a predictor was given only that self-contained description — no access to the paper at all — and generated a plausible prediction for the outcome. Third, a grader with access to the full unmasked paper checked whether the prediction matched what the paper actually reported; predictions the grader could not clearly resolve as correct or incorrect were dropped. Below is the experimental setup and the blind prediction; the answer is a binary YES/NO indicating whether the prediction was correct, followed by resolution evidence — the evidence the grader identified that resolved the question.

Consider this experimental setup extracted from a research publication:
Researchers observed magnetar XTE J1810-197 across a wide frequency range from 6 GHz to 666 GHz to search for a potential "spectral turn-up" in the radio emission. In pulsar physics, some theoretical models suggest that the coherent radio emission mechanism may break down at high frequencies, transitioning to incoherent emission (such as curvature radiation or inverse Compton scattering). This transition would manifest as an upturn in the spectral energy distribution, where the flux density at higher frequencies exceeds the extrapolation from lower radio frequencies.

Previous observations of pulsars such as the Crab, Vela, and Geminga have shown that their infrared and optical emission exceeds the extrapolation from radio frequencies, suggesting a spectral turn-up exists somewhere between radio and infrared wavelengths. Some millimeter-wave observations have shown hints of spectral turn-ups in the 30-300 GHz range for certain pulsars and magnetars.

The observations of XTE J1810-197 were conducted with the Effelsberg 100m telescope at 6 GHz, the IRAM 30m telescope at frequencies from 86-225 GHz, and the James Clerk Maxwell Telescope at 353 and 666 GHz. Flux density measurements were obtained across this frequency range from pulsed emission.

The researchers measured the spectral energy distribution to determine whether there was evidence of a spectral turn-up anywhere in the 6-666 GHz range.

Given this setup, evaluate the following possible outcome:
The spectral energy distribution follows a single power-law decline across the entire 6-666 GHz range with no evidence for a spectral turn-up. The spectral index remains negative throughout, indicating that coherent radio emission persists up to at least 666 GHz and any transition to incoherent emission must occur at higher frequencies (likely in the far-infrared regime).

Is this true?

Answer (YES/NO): NO